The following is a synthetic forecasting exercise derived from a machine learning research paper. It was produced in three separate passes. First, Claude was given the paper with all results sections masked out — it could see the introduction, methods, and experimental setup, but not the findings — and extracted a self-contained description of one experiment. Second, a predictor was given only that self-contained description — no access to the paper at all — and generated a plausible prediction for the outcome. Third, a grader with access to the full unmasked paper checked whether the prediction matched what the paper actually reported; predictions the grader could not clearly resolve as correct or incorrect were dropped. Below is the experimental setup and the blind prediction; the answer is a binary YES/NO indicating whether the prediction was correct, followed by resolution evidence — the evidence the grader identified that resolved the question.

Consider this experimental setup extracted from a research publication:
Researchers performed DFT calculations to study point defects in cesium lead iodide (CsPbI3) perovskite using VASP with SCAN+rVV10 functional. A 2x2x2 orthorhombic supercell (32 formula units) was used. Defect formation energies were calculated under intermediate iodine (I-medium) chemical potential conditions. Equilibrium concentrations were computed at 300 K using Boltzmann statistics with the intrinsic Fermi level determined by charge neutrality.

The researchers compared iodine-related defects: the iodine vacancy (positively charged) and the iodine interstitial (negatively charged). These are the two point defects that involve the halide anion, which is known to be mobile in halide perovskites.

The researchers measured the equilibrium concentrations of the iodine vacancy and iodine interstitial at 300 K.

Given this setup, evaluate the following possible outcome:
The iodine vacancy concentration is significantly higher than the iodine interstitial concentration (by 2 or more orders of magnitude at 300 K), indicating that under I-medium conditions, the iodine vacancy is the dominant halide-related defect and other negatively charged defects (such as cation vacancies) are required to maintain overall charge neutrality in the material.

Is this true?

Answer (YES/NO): NO